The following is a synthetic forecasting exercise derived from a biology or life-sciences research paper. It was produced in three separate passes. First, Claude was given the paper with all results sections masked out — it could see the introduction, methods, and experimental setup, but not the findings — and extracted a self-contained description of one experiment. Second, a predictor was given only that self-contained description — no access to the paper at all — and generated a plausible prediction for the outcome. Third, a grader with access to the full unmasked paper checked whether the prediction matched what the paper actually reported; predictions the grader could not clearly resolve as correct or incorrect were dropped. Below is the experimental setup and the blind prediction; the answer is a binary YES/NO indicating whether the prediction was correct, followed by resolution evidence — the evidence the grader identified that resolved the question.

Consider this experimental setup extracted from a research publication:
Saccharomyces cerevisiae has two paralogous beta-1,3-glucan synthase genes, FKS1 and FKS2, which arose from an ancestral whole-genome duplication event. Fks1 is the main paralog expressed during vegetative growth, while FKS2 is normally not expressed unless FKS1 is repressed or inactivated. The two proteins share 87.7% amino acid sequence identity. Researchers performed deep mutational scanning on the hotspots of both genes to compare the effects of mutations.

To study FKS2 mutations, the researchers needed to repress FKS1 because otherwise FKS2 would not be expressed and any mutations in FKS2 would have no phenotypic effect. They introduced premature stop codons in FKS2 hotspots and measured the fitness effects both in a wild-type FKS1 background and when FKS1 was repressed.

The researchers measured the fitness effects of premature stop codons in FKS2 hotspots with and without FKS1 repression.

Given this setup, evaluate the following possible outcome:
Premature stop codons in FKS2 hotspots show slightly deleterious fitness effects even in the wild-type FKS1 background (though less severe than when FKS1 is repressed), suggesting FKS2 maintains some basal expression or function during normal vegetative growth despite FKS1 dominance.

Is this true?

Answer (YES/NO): NO